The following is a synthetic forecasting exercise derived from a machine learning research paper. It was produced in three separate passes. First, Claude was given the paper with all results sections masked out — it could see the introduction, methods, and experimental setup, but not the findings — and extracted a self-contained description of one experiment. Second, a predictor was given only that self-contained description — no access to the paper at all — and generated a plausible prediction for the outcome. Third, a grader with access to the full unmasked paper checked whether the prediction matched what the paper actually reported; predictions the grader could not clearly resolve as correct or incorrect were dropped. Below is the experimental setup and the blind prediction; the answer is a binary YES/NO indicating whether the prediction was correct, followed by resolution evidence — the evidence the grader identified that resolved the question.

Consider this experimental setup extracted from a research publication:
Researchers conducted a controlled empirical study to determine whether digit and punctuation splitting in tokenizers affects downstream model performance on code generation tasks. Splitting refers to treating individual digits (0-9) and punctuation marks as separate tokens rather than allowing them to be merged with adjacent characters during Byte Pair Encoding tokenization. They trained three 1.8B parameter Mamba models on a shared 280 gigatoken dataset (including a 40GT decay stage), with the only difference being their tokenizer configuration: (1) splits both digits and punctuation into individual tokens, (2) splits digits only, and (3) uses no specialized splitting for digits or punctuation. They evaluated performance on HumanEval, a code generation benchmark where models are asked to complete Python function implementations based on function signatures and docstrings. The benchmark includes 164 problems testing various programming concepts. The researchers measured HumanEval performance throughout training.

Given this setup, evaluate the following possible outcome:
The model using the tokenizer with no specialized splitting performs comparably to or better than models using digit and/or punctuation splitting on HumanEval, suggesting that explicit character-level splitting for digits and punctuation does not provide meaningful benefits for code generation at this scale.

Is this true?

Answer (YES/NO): NO